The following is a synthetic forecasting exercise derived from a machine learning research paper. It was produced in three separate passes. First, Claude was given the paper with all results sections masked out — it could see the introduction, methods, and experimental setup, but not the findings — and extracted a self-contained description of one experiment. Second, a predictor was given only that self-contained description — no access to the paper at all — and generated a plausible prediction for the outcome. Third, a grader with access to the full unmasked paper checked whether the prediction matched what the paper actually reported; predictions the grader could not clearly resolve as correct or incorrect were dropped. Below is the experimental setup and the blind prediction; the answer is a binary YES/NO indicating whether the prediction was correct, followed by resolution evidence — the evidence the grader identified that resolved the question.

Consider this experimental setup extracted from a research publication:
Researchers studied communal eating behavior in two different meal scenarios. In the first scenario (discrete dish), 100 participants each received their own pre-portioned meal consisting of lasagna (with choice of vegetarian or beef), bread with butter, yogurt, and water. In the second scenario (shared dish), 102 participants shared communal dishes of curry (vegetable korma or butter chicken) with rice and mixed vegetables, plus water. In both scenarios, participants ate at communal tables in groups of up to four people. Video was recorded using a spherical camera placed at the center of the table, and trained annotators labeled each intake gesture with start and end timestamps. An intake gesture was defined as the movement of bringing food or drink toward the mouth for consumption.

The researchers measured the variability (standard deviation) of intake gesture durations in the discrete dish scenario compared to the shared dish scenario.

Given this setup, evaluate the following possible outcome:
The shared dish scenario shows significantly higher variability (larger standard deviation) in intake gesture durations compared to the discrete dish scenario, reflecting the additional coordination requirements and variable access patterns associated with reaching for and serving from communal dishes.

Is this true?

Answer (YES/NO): NO